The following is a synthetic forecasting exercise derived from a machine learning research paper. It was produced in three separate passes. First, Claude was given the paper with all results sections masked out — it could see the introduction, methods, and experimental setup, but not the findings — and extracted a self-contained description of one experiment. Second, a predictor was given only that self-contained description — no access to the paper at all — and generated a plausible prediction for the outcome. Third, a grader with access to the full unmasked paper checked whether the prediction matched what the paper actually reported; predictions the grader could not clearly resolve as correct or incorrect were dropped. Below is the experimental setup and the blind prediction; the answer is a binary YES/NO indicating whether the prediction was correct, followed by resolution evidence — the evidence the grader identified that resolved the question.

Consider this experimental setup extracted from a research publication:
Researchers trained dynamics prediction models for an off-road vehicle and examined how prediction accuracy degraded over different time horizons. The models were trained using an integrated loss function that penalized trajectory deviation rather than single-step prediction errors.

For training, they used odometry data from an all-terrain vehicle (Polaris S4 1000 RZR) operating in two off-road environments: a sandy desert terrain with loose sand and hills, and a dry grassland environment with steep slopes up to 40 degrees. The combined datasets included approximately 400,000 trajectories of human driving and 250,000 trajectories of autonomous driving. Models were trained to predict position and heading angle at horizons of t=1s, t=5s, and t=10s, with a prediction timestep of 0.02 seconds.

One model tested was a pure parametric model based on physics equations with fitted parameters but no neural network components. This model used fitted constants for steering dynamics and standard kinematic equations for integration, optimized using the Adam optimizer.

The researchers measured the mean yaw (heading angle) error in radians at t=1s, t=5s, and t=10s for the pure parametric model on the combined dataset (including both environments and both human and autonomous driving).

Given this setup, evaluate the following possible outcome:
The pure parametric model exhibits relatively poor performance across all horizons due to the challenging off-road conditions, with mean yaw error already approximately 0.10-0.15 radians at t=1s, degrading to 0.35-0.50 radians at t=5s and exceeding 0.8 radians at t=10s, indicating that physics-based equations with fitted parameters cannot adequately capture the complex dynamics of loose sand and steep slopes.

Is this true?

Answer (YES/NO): NO